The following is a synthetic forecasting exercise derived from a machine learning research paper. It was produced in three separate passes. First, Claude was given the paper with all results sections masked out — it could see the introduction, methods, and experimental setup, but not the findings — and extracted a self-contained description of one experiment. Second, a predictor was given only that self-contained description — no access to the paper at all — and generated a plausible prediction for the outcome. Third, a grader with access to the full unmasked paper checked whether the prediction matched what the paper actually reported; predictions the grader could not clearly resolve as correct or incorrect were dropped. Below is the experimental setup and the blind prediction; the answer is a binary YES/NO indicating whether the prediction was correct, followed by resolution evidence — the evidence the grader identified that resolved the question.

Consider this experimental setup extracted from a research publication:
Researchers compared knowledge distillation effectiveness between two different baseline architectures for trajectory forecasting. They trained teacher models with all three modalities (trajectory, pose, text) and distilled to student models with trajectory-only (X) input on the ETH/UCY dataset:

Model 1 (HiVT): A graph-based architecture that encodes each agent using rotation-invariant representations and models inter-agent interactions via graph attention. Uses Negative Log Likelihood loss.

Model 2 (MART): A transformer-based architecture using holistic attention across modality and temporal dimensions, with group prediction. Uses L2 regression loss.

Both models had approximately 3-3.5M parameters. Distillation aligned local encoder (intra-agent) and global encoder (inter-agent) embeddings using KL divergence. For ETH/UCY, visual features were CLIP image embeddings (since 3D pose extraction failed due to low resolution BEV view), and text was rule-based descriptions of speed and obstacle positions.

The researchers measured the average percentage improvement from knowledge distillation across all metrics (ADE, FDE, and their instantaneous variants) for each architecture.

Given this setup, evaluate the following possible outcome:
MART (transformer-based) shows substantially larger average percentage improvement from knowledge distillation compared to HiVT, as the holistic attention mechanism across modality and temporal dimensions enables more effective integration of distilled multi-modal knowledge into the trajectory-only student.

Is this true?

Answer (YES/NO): YES